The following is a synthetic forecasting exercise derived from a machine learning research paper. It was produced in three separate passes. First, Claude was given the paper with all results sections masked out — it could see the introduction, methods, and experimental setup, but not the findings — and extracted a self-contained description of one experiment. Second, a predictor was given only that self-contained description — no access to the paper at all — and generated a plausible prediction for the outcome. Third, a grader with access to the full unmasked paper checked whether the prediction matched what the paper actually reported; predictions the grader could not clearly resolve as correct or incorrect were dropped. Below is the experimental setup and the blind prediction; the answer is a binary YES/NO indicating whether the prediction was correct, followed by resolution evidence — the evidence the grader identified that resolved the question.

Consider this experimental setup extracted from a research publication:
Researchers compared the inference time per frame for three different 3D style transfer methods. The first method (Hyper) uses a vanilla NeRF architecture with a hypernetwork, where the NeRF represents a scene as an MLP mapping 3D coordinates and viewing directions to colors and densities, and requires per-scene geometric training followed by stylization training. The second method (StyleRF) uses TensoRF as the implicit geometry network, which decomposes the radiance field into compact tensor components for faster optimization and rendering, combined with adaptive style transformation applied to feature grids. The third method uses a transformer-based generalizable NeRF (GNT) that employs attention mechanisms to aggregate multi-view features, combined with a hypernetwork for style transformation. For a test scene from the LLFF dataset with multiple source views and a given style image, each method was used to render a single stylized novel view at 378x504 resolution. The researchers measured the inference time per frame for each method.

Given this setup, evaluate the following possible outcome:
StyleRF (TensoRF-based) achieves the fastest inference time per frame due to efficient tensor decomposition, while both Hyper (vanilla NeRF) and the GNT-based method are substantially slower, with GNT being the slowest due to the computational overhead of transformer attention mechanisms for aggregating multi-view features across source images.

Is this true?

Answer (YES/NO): NO